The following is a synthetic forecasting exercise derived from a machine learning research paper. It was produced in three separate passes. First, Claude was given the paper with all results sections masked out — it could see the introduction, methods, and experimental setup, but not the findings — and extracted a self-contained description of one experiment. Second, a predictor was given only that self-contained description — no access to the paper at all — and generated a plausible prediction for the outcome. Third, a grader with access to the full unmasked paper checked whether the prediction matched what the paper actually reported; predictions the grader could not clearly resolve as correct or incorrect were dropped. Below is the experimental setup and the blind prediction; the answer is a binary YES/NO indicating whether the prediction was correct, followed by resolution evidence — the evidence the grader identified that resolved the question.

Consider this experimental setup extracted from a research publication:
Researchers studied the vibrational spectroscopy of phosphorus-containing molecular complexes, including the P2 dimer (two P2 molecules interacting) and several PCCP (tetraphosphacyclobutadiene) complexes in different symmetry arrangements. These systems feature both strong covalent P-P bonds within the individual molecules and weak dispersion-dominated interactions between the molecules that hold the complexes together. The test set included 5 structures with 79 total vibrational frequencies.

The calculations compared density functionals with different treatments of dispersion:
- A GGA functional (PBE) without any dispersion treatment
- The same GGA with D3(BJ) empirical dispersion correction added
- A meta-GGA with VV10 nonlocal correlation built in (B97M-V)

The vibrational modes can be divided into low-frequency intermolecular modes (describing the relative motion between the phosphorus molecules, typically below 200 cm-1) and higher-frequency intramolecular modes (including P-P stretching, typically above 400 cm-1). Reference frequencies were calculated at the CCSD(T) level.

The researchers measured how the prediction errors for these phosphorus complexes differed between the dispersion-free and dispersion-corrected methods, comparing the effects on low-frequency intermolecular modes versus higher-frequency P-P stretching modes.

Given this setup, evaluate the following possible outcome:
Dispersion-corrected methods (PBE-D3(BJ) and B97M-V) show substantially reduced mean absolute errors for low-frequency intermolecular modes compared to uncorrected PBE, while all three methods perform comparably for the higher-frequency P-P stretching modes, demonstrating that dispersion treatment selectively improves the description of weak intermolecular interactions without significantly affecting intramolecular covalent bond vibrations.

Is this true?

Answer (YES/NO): NO